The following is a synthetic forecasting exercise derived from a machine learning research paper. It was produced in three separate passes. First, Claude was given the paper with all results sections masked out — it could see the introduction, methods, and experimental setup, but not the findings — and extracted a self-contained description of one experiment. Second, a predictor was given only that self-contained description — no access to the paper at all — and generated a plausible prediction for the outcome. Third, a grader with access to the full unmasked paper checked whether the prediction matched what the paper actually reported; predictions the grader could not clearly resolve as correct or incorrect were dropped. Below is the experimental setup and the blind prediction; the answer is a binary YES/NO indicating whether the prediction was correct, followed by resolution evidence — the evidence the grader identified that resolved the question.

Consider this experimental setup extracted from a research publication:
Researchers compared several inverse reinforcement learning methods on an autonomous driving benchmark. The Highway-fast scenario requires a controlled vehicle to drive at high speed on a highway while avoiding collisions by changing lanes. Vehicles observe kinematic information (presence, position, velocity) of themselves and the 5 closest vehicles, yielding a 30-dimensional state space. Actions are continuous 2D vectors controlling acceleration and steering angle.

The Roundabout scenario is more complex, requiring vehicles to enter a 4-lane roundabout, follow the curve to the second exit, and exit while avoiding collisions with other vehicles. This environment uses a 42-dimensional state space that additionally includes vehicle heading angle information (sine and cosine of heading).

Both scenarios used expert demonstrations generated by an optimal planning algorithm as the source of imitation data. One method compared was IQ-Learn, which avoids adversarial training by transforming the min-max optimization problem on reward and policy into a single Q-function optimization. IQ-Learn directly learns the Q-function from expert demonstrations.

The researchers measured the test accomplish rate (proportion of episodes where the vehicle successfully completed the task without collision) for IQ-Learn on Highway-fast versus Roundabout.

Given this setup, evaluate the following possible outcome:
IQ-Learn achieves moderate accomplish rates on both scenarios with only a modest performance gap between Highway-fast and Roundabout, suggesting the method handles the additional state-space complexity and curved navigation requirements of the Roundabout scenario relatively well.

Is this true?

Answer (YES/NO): NO